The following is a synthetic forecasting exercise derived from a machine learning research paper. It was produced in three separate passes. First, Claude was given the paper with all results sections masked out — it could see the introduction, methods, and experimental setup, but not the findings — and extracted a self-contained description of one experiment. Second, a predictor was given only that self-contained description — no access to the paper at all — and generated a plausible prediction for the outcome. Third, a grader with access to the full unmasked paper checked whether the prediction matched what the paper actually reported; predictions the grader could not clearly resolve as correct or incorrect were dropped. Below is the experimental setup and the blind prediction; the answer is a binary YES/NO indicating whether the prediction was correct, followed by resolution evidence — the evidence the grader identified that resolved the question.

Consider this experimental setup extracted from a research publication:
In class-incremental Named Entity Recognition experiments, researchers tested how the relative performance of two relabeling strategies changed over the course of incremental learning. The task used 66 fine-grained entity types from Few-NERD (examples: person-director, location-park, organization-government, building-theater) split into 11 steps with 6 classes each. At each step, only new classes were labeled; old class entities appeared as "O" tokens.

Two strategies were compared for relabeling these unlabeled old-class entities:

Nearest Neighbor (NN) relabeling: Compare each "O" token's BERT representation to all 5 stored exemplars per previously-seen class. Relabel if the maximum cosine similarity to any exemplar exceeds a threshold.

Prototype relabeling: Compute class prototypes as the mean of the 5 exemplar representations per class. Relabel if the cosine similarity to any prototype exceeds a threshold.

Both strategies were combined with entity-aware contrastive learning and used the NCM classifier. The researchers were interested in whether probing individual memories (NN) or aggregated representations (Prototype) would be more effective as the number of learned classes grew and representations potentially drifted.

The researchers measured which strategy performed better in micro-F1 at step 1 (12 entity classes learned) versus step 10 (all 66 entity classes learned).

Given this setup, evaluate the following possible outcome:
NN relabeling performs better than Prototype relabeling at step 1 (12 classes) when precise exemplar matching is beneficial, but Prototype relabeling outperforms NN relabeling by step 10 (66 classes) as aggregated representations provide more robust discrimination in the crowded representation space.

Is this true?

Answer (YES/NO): YES